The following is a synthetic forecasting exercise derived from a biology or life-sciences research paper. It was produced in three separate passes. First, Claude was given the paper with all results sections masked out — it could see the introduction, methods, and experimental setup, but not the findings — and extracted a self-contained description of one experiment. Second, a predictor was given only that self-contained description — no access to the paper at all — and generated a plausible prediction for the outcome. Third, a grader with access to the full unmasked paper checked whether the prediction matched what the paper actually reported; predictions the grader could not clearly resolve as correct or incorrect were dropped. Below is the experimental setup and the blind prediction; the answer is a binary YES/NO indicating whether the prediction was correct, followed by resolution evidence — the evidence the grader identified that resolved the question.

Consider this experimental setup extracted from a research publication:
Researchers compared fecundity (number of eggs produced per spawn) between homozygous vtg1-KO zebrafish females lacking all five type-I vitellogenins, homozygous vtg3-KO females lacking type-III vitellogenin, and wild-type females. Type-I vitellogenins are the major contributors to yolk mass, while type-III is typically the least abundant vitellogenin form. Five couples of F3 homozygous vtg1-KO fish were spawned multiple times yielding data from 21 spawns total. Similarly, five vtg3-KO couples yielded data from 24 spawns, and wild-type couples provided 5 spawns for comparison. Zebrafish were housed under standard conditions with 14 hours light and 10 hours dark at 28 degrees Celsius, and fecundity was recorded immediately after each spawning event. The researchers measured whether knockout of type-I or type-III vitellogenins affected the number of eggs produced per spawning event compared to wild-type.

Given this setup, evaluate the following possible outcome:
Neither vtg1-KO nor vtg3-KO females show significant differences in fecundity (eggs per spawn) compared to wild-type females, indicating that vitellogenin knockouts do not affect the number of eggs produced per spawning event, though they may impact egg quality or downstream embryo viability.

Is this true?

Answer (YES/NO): NO